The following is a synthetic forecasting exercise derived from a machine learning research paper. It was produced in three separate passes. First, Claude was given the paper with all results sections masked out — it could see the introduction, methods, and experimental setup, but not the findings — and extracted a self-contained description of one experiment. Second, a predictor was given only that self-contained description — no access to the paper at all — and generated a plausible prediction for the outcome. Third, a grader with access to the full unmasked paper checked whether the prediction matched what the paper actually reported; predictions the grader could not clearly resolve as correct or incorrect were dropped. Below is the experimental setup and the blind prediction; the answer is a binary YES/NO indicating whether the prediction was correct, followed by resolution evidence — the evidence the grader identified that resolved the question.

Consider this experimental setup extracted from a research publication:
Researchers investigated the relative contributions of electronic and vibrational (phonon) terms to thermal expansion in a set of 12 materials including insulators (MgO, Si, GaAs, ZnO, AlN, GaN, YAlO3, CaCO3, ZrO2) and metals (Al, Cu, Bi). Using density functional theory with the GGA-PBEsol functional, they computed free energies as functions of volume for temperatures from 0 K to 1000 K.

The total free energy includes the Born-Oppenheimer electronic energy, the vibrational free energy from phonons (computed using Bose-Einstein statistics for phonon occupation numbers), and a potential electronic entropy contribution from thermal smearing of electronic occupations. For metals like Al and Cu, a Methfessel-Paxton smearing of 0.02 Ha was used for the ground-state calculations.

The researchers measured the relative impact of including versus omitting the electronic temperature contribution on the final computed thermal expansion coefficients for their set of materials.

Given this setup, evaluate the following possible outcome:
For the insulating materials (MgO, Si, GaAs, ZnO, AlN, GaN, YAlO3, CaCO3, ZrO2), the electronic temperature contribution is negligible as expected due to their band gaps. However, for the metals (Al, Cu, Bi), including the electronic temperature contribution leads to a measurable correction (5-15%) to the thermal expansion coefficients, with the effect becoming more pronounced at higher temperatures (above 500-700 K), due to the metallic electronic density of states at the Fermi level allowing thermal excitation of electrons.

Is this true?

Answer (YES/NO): NO